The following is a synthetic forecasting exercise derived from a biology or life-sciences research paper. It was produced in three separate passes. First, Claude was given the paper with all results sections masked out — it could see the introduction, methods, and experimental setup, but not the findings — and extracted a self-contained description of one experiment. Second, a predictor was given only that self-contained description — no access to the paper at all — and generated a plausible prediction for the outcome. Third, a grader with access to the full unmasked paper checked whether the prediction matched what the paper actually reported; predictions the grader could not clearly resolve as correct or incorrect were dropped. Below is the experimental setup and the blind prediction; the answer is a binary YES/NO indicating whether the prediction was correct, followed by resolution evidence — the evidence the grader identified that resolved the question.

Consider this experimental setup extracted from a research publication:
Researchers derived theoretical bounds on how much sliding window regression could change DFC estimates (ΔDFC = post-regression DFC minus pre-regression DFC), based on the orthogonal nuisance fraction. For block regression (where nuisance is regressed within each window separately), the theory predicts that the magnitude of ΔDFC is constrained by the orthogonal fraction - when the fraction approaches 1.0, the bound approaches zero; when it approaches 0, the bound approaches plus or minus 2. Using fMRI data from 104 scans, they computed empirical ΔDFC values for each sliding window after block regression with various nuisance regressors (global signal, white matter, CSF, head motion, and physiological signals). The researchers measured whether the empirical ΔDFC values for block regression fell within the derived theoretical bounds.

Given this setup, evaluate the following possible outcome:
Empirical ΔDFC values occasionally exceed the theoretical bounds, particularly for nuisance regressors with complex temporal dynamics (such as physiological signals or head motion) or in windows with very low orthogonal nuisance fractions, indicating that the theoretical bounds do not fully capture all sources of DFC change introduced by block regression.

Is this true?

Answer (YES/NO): NO